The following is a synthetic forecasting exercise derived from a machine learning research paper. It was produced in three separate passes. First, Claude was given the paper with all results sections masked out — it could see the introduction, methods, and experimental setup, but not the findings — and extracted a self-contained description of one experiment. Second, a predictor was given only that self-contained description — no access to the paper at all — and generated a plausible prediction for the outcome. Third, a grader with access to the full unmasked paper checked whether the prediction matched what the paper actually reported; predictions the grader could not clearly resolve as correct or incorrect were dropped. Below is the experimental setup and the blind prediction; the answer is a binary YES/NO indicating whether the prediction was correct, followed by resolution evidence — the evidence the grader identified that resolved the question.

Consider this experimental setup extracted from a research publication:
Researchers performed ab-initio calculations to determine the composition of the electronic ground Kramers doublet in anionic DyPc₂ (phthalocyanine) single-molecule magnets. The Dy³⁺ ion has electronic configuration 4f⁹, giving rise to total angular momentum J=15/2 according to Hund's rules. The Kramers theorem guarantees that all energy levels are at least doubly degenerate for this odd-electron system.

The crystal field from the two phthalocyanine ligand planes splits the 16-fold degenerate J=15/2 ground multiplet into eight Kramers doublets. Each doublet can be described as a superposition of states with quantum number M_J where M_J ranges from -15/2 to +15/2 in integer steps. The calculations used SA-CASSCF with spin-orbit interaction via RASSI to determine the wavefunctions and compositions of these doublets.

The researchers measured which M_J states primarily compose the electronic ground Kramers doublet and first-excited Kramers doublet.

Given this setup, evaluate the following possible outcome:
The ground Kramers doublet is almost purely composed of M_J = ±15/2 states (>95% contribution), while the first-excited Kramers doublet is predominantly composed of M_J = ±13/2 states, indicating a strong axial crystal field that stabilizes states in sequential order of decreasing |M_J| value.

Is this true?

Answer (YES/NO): NO